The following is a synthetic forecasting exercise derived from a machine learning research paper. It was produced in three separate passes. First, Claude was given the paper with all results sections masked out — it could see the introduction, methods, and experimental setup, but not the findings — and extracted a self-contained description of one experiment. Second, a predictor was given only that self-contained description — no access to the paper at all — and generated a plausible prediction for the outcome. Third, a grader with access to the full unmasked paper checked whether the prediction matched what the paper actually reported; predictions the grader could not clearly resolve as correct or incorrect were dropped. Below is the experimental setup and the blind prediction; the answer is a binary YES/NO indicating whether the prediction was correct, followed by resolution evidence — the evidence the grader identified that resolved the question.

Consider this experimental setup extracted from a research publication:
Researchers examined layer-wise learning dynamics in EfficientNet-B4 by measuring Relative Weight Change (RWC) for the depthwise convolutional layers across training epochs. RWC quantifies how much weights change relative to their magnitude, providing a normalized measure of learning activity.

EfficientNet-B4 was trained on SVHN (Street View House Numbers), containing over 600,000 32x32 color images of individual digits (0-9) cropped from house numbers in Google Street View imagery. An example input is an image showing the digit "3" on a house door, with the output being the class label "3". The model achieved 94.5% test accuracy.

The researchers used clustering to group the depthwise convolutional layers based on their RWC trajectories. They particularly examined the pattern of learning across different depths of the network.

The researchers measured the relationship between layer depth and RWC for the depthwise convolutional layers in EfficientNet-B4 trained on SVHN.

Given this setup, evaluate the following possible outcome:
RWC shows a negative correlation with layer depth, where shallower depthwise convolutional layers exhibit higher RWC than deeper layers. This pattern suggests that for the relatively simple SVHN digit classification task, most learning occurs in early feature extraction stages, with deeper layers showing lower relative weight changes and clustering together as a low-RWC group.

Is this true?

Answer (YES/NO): NO